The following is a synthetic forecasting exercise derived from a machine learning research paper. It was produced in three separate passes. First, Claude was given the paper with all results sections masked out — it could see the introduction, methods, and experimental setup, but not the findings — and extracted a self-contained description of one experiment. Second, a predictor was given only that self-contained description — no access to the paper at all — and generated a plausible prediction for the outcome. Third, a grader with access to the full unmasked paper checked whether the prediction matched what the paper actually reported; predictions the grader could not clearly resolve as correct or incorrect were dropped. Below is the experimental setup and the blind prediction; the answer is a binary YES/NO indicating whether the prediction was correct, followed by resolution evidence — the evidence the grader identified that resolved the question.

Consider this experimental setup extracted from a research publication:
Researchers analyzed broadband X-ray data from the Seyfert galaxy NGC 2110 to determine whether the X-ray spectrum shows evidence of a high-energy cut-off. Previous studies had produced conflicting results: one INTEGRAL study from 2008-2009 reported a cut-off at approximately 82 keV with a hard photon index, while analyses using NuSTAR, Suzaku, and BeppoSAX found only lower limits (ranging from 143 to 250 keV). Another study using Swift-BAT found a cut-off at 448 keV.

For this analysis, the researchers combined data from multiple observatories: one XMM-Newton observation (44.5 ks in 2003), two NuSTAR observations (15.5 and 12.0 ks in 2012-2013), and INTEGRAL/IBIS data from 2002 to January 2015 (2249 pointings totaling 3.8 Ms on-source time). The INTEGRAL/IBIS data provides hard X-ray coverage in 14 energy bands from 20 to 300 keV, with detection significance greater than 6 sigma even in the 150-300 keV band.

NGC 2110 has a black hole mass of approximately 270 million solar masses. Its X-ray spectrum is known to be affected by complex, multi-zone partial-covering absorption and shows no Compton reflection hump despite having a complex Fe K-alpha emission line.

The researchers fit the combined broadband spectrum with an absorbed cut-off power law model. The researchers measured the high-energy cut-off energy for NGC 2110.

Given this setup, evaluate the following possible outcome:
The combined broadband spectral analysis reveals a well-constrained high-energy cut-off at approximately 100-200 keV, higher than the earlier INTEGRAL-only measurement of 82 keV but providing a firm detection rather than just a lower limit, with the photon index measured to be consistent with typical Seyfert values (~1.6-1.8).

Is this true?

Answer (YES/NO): NO